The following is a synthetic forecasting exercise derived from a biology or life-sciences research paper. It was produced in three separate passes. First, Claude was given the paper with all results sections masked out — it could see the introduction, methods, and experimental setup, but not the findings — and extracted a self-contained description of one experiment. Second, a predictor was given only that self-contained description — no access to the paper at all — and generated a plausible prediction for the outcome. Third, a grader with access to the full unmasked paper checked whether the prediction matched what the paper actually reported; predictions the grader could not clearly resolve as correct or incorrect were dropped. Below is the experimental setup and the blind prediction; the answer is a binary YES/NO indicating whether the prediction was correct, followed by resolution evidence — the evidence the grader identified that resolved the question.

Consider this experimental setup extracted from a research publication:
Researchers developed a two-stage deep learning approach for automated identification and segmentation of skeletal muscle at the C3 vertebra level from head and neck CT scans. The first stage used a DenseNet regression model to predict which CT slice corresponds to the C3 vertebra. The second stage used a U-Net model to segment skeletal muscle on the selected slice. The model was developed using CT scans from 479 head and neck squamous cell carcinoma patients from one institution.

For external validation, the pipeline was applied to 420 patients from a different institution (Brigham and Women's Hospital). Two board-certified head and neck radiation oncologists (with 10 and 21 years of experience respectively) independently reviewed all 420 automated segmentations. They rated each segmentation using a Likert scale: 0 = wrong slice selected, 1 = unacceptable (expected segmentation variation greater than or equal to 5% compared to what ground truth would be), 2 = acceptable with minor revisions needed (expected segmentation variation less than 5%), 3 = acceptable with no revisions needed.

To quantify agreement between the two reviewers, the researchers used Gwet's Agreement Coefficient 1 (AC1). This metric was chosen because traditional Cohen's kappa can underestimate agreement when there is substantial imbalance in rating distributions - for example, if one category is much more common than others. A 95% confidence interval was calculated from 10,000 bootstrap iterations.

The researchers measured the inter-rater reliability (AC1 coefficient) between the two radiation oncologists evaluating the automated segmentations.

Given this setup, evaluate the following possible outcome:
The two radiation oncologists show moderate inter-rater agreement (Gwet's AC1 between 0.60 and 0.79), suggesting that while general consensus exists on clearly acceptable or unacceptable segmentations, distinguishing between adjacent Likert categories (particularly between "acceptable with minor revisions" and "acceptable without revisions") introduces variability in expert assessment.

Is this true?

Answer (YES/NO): NO